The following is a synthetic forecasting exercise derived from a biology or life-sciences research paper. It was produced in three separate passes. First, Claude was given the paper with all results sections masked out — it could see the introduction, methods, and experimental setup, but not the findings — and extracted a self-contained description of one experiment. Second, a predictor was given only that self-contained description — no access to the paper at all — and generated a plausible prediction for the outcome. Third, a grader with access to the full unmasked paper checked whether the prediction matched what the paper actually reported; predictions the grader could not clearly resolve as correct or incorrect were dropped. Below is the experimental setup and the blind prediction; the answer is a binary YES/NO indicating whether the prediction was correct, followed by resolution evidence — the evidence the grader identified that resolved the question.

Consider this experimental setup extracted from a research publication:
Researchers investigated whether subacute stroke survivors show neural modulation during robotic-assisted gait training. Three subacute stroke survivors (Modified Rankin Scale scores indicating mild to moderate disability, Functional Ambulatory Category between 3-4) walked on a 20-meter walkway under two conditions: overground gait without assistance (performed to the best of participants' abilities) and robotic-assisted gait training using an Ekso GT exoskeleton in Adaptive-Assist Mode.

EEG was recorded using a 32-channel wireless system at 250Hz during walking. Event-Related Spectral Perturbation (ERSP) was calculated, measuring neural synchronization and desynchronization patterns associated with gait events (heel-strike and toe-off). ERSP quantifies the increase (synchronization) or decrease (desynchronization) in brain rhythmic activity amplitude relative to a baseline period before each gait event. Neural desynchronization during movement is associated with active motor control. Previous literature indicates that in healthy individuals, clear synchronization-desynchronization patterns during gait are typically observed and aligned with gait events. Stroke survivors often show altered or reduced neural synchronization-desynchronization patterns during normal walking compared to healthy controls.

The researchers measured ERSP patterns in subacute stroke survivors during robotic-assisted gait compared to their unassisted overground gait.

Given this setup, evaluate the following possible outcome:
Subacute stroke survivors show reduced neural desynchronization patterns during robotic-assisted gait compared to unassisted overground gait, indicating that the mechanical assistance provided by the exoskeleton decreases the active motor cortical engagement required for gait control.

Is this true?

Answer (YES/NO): NO